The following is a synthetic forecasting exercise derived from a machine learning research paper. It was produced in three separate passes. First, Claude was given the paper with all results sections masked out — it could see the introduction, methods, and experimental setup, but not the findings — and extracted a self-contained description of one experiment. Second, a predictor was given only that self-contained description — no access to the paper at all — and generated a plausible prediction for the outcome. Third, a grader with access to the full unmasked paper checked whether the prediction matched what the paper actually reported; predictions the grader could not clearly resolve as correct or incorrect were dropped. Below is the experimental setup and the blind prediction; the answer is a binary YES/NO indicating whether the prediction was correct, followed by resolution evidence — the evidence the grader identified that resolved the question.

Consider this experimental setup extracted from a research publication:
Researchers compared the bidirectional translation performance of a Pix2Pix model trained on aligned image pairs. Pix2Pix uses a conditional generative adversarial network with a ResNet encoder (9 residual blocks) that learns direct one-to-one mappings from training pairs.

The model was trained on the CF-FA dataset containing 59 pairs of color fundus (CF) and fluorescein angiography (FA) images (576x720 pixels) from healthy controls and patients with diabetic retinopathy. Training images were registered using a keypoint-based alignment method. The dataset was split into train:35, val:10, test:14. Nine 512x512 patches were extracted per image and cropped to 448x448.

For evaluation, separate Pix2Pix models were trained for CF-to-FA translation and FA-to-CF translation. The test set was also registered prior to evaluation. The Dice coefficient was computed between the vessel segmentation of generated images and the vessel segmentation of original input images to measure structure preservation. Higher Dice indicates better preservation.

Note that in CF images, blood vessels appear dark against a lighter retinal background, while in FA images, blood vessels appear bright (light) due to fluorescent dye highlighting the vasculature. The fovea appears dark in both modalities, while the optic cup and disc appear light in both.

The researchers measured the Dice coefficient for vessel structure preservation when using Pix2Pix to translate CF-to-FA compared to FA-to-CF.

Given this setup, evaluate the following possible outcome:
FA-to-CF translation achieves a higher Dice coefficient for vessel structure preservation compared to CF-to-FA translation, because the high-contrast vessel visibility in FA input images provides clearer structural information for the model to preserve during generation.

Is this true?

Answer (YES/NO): NO